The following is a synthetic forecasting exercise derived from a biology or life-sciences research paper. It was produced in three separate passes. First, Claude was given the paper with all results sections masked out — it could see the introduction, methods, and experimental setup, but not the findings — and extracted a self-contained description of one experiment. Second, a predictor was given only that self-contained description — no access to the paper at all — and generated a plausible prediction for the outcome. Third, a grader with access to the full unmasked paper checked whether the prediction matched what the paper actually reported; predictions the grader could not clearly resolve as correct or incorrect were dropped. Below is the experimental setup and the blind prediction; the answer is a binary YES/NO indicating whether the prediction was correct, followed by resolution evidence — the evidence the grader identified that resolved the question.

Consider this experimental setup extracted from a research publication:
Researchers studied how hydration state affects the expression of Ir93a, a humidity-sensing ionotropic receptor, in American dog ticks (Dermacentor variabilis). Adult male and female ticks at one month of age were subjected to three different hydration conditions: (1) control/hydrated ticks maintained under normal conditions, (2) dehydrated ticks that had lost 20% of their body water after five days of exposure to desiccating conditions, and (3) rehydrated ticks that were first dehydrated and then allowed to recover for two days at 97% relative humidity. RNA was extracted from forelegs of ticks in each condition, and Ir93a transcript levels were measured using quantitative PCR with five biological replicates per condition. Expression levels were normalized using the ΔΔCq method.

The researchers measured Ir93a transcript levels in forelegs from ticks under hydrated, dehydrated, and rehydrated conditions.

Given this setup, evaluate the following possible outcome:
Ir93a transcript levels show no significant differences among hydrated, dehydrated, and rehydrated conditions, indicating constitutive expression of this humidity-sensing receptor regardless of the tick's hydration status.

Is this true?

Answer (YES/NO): NO